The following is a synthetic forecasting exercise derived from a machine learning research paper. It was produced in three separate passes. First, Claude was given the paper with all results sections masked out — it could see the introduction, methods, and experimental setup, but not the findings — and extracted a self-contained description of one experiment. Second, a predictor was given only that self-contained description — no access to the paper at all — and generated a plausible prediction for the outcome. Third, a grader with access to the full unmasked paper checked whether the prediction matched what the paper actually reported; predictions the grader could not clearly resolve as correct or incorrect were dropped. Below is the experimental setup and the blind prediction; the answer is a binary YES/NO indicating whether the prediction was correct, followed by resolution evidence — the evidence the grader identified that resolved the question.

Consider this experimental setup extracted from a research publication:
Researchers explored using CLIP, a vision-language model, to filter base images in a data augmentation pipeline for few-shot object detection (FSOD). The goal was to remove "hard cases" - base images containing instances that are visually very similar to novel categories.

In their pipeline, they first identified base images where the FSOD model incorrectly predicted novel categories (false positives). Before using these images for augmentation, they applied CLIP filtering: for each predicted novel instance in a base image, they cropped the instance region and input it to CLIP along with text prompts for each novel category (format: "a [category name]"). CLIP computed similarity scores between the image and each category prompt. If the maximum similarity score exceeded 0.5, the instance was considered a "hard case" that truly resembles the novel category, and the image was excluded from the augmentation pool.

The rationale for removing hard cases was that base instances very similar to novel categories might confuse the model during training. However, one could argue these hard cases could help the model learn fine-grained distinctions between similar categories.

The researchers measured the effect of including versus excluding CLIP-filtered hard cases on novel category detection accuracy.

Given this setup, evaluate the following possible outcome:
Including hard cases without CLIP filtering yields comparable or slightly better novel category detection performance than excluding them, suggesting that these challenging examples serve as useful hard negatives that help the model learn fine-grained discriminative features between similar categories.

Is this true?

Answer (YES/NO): NO